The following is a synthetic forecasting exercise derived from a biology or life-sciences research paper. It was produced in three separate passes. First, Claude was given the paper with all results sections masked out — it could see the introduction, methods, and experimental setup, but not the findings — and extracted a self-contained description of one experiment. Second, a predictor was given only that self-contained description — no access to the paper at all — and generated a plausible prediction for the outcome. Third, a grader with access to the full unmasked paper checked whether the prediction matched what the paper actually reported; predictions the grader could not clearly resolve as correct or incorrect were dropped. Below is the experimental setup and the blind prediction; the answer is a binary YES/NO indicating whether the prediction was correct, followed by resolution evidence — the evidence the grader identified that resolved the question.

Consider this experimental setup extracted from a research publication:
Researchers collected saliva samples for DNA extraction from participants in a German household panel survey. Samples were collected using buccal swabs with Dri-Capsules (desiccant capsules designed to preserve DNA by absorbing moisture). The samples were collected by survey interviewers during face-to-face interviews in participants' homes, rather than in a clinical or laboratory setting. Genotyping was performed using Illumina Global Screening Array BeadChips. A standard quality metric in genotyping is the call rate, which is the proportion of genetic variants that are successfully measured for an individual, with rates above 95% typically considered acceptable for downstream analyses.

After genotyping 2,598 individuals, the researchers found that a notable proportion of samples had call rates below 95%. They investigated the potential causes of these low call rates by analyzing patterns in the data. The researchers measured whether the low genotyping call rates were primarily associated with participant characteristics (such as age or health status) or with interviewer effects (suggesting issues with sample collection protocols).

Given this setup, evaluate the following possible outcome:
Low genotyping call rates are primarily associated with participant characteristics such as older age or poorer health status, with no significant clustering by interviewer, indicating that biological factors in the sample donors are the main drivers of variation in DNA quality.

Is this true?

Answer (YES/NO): NO